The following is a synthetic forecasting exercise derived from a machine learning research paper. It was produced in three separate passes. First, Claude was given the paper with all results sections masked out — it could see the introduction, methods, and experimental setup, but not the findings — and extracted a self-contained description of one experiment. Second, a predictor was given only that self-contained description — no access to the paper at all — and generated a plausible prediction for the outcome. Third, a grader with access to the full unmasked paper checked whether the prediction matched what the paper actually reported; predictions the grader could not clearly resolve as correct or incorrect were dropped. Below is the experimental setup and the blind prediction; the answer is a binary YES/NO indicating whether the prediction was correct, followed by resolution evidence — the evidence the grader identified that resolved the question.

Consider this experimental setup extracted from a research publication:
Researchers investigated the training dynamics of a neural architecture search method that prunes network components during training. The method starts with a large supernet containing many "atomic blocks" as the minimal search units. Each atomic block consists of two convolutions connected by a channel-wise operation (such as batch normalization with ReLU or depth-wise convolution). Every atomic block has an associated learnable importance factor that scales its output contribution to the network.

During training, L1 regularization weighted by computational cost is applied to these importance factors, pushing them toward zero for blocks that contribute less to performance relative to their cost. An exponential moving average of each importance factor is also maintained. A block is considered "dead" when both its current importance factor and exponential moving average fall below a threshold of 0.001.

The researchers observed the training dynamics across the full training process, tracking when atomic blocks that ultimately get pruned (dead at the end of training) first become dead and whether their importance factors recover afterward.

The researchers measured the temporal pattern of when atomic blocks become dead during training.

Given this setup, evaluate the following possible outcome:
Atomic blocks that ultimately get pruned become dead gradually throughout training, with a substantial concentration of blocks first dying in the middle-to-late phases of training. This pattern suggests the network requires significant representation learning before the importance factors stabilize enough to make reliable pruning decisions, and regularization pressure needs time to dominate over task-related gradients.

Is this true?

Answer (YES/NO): NO